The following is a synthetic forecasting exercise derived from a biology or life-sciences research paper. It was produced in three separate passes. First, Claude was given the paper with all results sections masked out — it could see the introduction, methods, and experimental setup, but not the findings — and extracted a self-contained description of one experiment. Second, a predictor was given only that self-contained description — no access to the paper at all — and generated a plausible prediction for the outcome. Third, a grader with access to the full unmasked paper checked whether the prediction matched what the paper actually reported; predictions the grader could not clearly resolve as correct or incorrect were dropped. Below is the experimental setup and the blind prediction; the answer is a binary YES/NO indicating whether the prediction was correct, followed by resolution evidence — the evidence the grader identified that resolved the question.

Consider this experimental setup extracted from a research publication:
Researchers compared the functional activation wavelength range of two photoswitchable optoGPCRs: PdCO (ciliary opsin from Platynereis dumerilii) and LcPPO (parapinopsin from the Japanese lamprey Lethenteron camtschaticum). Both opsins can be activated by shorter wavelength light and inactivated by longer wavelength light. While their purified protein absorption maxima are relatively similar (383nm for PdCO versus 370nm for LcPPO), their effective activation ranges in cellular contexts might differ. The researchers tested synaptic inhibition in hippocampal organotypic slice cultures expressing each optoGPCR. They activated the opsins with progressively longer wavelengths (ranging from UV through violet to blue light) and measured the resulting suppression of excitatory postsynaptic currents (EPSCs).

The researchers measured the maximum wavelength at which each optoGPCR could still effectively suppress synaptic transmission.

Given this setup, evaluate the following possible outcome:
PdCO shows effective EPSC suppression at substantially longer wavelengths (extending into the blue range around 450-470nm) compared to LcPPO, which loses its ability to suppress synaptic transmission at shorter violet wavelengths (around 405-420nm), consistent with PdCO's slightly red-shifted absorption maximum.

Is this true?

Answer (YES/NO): YES